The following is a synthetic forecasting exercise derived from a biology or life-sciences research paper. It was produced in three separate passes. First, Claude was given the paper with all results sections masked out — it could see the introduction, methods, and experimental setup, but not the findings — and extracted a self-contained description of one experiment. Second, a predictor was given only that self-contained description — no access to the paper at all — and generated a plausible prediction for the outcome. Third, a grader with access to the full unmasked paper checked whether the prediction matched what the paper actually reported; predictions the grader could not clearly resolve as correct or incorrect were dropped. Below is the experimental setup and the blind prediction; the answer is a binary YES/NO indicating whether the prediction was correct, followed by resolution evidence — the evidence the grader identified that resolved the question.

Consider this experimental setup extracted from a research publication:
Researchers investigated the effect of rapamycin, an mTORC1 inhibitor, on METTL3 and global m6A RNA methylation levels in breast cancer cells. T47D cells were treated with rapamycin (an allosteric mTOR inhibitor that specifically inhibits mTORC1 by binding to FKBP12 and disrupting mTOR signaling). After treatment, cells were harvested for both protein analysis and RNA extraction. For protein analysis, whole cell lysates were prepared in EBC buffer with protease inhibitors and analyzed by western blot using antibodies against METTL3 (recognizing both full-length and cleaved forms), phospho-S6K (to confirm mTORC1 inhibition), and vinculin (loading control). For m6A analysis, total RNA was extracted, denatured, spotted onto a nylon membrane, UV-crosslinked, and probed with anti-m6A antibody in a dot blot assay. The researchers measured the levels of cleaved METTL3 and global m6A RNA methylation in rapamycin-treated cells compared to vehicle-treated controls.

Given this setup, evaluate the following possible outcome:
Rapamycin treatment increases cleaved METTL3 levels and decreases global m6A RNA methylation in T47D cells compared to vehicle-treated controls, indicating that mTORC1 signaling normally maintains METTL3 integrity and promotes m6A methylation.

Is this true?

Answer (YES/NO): NO